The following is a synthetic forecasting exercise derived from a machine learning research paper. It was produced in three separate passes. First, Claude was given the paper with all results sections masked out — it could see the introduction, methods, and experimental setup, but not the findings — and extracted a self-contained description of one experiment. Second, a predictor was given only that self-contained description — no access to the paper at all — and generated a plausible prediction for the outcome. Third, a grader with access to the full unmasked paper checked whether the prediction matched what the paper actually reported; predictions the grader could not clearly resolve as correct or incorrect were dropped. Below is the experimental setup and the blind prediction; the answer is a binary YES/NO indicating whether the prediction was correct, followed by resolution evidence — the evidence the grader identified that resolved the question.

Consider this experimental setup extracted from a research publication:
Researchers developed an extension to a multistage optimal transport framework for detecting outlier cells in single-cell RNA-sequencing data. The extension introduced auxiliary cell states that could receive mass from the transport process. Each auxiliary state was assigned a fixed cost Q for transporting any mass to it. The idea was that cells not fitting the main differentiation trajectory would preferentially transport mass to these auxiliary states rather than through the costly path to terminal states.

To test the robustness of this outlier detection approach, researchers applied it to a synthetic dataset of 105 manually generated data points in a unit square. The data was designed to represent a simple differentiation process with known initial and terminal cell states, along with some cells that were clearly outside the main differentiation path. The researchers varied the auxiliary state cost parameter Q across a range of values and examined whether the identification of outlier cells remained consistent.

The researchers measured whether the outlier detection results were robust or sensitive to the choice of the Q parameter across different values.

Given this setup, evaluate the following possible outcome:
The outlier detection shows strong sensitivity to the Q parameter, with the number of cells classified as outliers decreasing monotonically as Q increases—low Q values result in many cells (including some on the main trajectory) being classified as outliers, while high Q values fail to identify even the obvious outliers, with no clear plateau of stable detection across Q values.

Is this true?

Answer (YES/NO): NO